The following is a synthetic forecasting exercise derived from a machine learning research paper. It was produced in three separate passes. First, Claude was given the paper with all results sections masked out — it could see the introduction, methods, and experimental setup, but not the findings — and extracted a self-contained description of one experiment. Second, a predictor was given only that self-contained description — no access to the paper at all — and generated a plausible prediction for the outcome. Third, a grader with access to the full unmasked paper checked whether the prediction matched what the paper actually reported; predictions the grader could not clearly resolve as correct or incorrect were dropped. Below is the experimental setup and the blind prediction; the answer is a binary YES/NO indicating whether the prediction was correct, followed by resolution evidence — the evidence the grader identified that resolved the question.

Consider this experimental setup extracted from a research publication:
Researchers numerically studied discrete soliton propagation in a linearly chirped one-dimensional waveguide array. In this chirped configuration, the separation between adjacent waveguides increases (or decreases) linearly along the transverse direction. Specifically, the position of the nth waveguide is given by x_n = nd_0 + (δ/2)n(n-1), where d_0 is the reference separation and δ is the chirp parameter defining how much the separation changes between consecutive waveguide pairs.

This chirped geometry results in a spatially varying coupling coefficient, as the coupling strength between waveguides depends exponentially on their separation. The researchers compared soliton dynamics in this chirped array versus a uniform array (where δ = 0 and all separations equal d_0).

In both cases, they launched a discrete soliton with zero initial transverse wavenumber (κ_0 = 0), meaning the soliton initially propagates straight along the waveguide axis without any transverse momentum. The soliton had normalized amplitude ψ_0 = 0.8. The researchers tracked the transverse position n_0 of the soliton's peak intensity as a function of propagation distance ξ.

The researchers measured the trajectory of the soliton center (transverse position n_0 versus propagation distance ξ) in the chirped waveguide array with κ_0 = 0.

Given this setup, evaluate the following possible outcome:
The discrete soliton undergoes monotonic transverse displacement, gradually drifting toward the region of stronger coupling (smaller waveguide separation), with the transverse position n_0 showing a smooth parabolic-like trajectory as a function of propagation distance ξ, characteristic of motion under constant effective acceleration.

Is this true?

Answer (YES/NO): YES